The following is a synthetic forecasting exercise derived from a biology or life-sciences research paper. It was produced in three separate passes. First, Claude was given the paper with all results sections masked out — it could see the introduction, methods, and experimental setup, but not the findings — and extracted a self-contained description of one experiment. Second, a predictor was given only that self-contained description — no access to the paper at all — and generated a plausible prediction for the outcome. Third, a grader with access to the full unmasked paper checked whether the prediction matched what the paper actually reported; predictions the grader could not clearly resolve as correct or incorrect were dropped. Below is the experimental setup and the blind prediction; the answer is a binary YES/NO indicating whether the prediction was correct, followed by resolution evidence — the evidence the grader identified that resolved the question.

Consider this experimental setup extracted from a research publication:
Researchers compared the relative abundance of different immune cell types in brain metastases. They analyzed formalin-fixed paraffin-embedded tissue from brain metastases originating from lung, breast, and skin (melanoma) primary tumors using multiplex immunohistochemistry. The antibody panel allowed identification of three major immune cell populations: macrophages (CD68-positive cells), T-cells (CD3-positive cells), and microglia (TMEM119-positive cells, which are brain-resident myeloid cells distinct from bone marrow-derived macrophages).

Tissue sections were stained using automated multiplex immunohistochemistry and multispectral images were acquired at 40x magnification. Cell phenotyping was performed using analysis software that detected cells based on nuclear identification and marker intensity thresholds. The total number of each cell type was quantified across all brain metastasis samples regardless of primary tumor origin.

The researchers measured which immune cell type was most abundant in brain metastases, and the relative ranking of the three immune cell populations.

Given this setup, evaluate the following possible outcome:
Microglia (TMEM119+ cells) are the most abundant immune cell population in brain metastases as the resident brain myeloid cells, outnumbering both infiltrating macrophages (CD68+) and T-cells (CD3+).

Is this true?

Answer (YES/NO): NO